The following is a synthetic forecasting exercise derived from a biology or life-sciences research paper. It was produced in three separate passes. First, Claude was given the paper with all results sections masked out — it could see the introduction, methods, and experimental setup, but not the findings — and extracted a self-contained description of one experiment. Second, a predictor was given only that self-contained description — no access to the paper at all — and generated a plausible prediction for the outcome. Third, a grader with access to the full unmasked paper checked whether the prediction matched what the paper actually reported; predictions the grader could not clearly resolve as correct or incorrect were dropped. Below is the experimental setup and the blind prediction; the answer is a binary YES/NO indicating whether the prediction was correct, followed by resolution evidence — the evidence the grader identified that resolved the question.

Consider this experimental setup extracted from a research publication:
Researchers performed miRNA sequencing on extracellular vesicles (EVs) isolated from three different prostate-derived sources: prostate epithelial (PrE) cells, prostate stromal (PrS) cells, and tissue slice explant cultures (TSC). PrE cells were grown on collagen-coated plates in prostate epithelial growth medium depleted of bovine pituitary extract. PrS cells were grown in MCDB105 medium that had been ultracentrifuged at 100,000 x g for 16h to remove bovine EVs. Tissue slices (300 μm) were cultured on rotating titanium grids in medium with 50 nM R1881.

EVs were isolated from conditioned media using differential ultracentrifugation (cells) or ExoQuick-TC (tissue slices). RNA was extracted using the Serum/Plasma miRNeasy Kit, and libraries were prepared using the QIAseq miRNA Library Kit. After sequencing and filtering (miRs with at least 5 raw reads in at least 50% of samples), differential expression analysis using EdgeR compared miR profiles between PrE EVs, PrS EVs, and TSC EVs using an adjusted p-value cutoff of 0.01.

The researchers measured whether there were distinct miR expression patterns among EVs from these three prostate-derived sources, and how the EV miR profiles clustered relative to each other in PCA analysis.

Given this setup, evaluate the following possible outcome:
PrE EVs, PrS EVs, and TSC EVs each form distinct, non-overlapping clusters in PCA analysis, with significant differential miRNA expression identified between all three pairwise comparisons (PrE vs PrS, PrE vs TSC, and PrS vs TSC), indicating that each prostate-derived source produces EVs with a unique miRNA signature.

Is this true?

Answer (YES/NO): NO